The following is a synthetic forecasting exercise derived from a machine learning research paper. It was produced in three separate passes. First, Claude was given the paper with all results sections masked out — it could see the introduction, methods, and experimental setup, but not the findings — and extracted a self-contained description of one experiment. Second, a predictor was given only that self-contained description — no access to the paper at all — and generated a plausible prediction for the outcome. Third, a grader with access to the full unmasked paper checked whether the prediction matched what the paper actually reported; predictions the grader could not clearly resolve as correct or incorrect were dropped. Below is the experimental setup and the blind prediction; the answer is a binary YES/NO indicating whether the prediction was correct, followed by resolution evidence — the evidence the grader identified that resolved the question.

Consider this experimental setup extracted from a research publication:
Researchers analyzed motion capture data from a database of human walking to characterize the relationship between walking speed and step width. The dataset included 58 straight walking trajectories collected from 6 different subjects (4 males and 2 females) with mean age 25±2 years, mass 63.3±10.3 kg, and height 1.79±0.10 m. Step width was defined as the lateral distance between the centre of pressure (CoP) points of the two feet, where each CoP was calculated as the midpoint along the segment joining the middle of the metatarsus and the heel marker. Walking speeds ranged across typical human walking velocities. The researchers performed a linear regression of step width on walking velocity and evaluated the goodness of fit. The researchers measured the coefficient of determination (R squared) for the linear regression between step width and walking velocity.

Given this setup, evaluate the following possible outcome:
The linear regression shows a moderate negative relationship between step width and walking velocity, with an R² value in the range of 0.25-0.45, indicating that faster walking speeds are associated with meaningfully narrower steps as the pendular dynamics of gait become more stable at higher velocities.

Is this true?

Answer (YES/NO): NO